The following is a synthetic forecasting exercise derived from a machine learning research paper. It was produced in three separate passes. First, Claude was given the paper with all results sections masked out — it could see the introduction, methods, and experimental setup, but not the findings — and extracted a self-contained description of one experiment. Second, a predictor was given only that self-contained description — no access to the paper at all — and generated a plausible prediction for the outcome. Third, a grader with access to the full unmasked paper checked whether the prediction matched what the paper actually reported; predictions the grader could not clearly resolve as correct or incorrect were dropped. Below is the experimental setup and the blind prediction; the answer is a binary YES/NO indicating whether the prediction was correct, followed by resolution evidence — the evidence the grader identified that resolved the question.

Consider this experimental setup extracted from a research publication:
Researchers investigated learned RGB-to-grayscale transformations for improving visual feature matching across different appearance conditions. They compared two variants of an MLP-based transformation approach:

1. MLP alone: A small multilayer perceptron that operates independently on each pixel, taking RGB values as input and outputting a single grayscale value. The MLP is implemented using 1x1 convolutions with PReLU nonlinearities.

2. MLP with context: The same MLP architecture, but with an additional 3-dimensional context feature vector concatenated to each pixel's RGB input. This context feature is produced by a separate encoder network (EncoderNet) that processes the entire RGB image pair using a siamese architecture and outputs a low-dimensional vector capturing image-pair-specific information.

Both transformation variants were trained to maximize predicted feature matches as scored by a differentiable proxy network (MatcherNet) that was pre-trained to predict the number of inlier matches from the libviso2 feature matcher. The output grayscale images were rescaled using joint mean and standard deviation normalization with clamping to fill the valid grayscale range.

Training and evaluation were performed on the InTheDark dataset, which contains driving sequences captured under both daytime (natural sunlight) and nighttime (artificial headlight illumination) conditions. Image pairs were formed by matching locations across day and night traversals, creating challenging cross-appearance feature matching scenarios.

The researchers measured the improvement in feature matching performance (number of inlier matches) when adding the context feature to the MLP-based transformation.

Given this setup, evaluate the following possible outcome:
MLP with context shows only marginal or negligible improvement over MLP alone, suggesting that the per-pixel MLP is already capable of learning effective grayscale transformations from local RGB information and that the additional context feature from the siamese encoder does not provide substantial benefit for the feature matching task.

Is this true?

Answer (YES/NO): NO